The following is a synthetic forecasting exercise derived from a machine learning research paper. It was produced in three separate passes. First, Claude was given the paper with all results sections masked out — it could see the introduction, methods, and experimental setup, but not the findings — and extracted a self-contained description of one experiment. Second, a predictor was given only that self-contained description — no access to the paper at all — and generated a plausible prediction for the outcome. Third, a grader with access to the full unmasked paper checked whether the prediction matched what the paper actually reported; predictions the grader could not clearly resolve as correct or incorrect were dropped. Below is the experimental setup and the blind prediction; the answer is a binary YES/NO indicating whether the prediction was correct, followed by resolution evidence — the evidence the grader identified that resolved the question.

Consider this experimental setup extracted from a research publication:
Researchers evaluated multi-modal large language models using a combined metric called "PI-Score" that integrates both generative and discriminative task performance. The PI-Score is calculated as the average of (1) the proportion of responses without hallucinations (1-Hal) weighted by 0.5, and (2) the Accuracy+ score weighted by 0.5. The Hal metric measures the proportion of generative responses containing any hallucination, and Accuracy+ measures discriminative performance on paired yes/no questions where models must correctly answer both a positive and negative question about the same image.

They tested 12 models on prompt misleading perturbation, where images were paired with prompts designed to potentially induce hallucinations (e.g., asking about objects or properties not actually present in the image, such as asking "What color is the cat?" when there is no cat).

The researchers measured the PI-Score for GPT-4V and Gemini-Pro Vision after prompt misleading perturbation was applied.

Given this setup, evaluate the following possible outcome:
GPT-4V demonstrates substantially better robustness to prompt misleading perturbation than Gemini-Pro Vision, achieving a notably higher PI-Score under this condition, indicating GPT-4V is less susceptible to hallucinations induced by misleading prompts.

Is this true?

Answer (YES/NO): YES